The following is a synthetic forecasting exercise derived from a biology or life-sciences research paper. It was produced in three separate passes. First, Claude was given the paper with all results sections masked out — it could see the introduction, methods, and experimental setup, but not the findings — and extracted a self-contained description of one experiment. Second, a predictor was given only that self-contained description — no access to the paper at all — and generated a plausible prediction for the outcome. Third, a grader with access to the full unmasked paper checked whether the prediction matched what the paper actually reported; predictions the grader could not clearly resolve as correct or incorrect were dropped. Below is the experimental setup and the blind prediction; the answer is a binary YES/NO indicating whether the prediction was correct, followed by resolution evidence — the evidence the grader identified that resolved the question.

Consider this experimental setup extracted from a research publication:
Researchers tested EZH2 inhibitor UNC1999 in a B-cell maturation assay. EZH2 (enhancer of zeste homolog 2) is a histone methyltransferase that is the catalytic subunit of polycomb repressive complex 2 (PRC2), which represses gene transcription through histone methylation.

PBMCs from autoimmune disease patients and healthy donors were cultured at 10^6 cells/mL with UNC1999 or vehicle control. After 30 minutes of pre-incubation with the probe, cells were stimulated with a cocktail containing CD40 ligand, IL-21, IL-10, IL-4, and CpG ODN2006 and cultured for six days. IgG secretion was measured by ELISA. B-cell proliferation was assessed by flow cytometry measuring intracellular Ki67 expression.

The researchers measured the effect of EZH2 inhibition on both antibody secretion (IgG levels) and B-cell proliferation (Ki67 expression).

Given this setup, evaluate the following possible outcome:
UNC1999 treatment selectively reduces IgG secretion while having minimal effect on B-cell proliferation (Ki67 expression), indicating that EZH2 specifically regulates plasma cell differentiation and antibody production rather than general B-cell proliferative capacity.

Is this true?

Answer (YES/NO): NO